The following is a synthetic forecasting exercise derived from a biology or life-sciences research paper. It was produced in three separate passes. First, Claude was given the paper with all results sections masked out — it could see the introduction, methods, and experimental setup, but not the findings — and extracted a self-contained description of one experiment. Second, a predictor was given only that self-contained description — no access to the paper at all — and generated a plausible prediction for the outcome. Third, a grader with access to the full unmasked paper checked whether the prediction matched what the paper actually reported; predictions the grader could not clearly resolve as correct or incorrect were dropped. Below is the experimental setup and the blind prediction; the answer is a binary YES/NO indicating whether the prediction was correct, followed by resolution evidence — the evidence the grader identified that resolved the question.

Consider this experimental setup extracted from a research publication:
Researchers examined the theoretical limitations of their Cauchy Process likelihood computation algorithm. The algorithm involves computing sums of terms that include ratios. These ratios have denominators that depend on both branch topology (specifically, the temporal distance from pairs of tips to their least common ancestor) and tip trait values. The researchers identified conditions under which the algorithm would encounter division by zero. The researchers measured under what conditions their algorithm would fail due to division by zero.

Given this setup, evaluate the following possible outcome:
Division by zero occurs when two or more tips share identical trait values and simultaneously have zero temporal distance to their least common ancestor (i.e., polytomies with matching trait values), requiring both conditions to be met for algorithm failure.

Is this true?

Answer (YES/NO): NO